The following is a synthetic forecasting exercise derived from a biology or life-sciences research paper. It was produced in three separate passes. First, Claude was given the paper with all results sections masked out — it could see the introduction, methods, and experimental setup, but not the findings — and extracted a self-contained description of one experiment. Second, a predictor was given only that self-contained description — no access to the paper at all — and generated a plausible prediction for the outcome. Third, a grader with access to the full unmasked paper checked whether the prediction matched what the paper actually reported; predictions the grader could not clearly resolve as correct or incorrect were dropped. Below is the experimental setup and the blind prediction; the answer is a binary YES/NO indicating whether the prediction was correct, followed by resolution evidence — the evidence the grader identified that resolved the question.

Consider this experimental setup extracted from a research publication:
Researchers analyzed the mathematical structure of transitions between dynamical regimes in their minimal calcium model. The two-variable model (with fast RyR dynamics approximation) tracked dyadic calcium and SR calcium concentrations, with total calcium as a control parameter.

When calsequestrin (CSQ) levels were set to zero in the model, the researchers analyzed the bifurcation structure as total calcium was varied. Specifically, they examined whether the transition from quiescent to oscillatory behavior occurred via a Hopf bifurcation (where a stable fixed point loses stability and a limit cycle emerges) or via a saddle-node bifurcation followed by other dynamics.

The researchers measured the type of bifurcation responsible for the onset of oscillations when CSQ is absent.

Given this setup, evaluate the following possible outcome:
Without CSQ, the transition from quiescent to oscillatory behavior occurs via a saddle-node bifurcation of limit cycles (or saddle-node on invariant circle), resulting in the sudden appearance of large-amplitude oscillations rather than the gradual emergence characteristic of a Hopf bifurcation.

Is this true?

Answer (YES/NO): NO